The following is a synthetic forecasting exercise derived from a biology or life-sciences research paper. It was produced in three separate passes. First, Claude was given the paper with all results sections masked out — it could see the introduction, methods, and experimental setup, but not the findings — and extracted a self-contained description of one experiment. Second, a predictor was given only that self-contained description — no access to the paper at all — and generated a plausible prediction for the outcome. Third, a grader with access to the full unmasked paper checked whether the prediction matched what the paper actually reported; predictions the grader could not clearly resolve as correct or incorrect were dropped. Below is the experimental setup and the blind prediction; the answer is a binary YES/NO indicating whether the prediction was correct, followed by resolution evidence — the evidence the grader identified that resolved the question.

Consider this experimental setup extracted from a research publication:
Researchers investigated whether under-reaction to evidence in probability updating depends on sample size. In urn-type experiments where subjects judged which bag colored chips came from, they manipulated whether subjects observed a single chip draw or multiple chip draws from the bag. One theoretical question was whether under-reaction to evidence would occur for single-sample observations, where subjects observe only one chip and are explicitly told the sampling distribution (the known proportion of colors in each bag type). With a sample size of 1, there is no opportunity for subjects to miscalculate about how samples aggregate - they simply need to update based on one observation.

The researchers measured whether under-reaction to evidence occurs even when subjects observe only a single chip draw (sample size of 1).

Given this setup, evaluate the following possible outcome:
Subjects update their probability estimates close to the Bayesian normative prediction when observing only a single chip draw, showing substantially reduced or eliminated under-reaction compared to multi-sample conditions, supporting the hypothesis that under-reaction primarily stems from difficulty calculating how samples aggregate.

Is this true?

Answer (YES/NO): NO